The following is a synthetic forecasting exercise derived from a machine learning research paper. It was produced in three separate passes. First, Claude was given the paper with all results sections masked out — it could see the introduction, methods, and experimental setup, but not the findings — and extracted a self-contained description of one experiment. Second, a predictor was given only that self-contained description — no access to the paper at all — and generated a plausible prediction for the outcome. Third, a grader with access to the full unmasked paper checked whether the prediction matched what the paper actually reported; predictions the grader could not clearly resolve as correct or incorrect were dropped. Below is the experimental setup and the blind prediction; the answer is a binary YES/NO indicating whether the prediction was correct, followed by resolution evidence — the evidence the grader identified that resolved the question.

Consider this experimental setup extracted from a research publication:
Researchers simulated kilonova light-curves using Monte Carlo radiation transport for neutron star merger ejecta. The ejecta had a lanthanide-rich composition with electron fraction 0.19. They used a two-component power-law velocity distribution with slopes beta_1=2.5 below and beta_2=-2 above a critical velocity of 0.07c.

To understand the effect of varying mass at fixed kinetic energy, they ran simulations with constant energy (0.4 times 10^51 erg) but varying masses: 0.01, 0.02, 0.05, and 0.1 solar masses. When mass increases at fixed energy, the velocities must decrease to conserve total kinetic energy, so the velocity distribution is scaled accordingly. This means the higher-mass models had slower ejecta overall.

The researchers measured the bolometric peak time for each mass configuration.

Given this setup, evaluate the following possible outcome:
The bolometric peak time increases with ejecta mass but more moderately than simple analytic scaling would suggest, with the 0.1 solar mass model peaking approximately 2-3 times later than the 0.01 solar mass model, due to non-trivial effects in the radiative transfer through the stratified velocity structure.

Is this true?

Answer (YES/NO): YES